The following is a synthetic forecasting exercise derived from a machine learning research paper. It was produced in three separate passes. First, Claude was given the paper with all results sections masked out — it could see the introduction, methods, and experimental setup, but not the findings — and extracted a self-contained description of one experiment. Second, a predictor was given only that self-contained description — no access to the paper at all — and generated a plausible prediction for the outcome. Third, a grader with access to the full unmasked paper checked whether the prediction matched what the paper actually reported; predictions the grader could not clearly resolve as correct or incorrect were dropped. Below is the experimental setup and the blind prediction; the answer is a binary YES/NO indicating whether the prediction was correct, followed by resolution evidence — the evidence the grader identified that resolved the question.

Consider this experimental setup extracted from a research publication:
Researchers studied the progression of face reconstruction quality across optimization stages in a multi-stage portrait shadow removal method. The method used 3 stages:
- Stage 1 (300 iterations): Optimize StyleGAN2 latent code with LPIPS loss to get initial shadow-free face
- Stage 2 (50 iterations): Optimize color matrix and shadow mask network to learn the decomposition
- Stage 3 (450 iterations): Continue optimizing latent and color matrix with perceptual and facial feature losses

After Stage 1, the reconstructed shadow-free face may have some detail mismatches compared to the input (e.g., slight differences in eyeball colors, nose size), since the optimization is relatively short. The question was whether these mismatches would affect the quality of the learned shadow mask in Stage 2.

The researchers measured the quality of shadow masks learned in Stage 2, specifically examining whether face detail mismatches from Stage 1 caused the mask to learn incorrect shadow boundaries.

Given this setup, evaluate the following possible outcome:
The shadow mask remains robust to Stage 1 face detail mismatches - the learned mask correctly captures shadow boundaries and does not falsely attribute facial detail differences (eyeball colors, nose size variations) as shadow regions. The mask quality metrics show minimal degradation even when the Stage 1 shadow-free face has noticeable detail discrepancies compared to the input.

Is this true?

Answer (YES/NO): YES